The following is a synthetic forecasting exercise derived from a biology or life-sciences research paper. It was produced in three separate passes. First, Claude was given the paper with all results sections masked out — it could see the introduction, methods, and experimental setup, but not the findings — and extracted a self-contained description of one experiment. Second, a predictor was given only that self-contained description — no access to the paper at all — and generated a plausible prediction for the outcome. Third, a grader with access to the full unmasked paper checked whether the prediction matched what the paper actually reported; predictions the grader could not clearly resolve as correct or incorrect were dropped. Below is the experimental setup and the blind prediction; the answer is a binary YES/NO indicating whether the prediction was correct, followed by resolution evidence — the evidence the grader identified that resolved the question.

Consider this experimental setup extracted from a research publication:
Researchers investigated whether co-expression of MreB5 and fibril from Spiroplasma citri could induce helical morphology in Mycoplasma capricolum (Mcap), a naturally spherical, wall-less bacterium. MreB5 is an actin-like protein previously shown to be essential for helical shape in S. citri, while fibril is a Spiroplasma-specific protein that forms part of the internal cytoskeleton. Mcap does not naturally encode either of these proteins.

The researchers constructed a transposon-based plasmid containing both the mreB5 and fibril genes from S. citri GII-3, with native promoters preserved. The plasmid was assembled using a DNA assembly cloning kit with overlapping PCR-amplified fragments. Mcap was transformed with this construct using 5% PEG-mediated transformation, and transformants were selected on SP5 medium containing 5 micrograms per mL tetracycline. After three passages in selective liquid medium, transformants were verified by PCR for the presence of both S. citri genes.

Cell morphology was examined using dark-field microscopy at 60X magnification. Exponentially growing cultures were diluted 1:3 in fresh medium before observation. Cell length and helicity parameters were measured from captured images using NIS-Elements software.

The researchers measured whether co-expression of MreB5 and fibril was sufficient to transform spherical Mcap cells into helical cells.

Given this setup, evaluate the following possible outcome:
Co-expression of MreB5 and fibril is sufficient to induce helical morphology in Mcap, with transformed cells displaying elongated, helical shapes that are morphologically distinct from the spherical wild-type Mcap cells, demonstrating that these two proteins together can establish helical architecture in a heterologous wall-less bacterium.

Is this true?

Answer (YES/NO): YES